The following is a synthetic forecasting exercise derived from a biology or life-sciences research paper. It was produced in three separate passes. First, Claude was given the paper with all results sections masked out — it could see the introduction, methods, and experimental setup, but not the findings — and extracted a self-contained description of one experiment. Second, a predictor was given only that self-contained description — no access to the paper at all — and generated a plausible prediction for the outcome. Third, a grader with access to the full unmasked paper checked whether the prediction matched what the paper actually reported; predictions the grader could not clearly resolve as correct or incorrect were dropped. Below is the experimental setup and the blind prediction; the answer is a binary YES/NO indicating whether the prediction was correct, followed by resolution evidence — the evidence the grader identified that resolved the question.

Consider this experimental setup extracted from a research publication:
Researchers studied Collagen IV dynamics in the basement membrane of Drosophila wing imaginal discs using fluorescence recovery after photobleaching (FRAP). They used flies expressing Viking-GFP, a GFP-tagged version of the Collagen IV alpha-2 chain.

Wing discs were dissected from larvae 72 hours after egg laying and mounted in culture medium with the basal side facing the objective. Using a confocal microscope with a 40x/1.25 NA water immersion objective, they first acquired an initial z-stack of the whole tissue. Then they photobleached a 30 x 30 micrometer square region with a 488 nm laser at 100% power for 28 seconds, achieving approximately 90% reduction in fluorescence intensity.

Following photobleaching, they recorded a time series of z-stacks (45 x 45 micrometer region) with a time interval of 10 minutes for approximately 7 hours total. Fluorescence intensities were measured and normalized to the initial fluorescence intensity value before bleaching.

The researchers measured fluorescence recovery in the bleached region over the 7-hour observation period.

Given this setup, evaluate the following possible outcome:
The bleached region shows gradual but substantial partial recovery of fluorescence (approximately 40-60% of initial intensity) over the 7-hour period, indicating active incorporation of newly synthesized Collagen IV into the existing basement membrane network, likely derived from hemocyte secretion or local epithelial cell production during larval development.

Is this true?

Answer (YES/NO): NO